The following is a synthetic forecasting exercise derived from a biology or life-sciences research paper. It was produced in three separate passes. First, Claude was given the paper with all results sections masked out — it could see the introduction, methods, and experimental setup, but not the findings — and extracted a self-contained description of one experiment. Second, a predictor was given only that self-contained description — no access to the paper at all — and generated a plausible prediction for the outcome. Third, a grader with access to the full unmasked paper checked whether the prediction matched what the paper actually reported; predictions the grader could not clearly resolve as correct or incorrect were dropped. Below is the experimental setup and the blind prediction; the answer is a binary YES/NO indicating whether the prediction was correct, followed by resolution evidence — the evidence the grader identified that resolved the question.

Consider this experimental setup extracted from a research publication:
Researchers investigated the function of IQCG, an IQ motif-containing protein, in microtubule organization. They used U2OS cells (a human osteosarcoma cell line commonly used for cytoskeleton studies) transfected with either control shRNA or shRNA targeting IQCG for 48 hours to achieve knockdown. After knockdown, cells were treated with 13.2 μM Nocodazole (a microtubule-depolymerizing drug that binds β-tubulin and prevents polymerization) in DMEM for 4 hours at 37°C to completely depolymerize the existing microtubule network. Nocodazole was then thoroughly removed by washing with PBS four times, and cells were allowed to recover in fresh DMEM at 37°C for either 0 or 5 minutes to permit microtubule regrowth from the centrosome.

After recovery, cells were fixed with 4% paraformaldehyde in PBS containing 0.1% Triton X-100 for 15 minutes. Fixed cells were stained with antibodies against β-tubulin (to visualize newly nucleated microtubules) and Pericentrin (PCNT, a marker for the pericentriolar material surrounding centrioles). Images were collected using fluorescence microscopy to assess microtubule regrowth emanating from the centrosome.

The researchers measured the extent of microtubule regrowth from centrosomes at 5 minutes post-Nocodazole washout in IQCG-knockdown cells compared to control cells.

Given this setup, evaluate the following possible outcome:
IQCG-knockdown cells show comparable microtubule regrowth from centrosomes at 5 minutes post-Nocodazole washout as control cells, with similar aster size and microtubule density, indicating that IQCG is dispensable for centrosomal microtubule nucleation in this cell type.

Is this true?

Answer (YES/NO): NO